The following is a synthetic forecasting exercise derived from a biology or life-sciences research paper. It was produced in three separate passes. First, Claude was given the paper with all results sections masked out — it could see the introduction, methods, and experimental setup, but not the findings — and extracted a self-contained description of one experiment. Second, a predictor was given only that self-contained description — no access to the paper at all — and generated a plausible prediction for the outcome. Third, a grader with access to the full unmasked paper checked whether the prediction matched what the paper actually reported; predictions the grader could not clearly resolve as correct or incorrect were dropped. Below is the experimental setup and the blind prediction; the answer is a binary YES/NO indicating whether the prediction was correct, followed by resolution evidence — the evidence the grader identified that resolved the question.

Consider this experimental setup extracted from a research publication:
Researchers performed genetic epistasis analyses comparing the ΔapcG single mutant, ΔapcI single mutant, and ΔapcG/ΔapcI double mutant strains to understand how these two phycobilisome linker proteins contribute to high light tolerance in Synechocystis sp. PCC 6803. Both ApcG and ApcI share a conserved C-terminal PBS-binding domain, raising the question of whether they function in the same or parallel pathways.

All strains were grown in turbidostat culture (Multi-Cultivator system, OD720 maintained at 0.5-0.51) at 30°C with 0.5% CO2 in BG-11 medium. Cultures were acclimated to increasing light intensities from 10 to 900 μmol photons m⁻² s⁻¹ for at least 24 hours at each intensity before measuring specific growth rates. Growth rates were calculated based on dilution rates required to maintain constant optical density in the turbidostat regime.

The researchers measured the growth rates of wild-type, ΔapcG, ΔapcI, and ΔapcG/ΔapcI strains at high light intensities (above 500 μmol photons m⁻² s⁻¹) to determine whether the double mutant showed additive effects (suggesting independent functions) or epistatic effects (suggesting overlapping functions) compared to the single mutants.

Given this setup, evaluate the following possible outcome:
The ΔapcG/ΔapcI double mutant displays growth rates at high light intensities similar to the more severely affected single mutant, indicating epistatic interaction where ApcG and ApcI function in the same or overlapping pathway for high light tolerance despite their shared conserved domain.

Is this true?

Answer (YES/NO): NO